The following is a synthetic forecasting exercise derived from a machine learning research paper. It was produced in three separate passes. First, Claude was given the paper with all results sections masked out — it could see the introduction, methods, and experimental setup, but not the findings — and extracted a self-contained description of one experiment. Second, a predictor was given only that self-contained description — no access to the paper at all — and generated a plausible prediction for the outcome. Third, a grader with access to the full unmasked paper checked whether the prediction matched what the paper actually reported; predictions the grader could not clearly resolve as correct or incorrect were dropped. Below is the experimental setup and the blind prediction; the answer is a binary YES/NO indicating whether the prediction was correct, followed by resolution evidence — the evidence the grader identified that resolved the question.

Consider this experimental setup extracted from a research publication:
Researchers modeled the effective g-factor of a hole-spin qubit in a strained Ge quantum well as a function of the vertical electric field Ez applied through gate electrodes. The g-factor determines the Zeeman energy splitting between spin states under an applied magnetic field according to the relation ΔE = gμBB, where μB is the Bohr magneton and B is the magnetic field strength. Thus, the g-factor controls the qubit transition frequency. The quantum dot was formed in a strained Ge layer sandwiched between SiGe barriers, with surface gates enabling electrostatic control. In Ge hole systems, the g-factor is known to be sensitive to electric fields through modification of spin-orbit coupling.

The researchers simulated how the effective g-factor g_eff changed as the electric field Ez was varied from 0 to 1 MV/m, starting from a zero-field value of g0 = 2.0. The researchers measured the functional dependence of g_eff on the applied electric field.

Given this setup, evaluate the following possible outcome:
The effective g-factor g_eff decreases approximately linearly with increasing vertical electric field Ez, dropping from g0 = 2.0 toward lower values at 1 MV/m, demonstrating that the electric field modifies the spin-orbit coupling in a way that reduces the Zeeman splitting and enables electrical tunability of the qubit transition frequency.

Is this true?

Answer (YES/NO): YES